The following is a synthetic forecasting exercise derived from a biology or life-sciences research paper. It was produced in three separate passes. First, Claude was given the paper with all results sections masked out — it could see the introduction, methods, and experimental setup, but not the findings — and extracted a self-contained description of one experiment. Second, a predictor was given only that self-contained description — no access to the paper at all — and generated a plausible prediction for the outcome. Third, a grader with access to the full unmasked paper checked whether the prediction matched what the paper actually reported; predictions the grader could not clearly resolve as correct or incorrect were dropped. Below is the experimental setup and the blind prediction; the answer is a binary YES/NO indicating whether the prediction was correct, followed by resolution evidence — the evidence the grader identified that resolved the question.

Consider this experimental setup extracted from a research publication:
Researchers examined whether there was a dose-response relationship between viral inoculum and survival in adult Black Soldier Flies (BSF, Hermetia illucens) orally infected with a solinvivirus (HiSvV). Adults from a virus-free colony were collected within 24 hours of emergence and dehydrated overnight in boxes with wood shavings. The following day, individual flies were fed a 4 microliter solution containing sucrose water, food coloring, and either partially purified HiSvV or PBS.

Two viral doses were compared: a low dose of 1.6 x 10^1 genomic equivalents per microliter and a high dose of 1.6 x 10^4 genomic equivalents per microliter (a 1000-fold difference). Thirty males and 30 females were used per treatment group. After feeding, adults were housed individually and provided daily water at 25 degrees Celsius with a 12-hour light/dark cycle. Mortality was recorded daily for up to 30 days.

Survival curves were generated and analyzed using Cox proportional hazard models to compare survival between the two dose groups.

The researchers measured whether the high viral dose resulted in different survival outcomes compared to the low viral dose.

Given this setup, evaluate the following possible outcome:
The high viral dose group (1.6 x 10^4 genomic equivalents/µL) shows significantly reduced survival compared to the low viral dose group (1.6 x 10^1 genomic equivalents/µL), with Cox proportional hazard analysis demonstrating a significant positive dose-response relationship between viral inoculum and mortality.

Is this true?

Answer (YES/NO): NO